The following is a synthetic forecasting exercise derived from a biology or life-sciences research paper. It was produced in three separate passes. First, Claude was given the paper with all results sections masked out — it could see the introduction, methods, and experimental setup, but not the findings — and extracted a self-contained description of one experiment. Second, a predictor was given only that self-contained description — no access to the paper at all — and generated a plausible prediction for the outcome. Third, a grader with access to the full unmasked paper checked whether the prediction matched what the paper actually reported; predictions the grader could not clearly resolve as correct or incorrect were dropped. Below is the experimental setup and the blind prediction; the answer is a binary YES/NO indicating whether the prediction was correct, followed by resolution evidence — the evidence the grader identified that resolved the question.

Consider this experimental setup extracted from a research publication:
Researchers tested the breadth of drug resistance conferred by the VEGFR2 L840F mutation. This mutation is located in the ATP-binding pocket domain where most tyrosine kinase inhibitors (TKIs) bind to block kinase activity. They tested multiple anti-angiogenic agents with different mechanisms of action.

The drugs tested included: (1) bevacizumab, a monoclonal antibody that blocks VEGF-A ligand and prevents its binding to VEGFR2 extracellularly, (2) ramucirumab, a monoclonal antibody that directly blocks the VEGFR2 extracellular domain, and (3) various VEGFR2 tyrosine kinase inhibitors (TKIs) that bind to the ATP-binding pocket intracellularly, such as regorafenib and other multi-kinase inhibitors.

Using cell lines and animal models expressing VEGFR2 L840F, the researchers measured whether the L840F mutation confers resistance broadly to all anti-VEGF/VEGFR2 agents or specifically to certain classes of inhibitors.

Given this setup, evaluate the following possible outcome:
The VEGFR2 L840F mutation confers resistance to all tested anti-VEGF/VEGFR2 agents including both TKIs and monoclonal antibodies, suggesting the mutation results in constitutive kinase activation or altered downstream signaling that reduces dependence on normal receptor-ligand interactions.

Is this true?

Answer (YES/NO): YES